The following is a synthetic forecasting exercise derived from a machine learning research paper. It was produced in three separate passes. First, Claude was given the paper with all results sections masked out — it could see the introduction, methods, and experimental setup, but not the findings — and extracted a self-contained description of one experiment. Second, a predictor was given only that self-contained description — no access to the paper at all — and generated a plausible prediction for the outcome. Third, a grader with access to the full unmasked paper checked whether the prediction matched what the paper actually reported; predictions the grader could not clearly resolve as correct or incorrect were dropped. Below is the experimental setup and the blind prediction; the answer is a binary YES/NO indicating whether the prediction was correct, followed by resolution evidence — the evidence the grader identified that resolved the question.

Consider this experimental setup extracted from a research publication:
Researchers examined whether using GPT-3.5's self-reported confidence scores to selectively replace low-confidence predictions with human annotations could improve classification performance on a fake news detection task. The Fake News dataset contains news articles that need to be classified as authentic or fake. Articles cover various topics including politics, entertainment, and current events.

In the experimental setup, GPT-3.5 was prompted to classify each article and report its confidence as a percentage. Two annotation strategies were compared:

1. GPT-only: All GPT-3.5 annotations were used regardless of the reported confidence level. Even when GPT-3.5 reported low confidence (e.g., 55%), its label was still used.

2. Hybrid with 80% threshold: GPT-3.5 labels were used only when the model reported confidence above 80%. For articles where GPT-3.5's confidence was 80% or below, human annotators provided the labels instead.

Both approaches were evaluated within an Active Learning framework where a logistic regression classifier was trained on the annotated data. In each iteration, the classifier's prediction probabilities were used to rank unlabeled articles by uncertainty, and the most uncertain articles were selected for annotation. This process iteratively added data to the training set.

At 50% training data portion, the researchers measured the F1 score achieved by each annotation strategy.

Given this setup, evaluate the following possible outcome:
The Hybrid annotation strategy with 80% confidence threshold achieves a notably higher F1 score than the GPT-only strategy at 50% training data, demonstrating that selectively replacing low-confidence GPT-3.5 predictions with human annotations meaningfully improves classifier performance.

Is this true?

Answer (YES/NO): NO